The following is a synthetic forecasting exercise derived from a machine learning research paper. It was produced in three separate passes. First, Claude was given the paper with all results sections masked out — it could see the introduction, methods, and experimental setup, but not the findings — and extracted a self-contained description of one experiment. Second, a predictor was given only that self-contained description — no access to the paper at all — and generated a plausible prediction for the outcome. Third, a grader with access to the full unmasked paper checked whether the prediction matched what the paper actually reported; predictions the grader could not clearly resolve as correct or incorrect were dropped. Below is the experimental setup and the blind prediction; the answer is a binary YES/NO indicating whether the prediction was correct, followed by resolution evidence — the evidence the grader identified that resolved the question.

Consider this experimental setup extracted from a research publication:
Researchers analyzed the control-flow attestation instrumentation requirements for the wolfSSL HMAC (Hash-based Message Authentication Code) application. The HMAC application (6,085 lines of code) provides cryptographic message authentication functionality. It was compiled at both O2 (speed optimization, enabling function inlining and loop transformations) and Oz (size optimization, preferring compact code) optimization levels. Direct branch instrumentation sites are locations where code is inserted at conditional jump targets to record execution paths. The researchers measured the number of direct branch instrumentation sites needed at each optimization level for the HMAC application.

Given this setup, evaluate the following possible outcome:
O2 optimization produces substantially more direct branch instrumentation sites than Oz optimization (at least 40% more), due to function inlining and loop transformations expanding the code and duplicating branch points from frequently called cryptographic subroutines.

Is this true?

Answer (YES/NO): NO